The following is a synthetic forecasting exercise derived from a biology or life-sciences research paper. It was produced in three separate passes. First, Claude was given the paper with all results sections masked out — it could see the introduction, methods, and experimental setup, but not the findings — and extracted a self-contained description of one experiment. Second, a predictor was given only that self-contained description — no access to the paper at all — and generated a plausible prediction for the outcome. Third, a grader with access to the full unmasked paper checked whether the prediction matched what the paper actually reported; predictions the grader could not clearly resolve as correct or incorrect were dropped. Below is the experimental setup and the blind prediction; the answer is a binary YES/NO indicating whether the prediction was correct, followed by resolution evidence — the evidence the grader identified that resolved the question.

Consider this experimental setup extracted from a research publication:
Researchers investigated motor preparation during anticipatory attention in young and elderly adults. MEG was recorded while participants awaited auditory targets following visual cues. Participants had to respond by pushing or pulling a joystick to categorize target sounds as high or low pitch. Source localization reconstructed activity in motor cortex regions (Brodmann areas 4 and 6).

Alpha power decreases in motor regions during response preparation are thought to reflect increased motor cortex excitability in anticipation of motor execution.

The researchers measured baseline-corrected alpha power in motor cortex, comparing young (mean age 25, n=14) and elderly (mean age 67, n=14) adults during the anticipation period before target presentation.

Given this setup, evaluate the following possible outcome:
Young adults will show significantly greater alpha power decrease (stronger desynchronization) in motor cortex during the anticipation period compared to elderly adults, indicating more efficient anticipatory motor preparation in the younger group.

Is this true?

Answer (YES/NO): NO